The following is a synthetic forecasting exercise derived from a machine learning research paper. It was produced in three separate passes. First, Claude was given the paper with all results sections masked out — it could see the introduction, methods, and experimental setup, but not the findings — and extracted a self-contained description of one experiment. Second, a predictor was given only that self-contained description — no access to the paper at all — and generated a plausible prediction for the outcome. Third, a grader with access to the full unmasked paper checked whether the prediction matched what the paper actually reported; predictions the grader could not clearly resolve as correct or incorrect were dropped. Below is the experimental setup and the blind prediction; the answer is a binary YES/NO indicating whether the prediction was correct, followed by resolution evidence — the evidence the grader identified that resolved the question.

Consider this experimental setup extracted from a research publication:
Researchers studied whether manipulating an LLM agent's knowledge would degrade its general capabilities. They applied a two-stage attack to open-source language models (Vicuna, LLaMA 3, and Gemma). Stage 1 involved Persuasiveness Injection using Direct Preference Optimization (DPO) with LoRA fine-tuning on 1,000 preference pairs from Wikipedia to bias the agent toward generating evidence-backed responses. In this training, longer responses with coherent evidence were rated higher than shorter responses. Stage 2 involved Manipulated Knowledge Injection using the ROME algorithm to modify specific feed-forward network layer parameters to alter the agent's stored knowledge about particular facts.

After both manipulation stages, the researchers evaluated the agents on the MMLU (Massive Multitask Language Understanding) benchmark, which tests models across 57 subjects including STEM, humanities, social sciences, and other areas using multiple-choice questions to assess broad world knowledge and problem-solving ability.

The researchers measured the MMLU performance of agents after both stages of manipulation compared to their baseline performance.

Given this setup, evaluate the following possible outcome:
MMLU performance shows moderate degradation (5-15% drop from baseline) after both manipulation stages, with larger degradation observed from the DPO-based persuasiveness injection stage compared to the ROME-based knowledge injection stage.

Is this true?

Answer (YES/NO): NO